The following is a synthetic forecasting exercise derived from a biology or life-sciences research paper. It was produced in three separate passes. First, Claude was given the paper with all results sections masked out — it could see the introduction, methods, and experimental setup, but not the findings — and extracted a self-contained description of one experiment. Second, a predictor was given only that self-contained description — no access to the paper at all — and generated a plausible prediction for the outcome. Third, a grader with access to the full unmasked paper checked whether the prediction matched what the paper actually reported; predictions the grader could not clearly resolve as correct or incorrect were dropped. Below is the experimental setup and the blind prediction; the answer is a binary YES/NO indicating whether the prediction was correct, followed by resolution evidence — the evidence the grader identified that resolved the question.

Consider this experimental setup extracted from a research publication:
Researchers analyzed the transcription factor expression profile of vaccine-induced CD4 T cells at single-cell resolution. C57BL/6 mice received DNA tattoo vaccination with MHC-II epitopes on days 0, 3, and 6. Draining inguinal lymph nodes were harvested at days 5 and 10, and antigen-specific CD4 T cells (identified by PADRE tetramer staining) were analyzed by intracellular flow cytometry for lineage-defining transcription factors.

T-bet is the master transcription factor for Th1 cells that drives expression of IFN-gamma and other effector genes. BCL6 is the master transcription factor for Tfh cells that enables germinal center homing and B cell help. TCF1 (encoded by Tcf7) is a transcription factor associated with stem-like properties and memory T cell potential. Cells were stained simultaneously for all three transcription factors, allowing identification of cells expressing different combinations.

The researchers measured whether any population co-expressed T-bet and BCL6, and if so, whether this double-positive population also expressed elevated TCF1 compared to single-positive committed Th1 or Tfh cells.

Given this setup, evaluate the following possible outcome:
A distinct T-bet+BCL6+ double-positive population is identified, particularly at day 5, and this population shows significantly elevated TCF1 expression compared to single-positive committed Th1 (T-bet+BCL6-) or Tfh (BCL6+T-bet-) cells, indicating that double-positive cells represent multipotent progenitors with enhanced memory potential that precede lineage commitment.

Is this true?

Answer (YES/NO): YES